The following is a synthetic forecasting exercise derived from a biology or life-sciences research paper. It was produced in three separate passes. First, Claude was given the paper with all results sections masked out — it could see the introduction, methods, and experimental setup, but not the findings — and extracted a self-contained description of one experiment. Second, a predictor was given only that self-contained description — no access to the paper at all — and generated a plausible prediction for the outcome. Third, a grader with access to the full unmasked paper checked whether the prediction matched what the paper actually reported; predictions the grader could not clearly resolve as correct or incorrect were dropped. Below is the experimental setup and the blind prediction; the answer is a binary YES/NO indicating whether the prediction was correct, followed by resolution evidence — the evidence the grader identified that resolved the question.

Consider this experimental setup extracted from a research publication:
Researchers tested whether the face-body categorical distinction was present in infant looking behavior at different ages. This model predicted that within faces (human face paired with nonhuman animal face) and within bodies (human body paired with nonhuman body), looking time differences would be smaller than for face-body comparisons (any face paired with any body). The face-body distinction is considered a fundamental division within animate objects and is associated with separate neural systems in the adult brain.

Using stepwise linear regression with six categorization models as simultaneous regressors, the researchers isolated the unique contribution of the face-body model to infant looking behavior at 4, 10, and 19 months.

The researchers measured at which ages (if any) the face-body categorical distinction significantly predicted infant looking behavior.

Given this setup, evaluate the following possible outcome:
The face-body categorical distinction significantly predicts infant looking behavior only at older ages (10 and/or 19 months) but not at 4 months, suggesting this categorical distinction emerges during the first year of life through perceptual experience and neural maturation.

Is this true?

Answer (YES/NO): NO